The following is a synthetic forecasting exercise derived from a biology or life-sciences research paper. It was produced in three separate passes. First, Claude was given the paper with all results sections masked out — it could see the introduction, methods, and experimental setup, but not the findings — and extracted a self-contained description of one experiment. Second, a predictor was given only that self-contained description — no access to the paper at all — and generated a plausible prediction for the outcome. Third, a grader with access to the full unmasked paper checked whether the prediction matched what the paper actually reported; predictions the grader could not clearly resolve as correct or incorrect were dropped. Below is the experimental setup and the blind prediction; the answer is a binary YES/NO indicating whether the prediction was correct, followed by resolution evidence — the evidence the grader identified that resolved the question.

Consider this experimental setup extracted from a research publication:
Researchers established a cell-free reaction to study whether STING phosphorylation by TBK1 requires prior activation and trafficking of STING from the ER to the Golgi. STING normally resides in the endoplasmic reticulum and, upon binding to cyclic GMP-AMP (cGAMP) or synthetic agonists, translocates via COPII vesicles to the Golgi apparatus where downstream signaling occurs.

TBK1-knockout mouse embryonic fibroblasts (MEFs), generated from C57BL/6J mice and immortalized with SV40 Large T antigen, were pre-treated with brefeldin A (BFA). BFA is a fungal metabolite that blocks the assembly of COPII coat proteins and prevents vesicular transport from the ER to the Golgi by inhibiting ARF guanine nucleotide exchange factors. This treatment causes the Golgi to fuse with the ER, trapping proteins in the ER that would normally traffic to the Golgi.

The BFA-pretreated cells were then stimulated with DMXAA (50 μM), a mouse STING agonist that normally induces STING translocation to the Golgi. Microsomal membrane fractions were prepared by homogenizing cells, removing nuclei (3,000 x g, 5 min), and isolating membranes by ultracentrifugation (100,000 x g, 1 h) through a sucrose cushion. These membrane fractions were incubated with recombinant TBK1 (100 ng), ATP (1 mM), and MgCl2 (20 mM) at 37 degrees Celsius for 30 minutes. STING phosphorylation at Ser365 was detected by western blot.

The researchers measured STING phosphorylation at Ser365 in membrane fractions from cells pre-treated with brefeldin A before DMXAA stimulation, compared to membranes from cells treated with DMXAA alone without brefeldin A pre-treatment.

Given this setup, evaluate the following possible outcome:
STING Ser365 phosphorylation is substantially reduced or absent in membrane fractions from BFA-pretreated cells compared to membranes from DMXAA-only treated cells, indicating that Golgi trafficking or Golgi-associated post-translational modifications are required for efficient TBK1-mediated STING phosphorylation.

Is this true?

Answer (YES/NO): YES